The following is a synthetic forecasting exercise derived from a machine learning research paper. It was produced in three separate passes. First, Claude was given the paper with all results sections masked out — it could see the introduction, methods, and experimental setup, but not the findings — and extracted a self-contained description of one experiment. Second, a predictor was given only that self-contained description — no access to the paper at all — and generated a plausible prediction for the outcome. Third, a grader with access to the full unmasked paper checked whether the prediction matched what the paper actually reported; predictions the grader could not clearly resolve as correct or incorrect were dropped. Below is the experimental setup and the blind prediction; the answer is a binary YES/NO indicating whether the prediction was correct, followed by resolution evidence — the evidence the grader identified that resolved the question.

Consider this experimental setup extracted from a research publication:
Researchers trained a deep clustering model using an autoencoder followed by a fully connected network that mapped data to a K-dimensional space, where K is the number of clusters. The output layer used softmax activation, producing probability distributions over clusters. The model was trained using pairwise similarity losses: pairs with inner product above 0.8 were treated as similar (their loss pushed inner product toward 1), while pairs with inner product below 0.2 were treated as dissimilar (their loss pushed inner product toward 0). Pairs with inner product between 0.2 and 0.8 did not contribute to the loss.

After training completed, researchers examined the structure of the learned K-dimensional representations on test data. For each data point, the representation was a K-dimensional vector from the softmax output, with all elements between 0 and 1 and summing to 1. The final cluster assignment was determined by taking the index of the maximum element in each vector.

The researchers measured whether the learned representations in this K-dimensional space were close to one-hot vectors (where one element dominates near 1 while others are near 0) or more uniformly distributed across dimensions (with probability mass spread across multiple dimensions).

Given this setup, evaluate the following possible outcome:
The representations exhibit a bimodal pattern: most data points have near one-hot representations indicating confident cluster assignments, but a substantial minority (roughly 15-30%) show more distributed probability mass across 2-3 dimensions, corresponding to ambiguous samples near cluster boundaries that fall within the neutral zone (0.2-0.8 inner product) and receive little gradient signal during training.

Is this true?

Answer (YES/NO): NO